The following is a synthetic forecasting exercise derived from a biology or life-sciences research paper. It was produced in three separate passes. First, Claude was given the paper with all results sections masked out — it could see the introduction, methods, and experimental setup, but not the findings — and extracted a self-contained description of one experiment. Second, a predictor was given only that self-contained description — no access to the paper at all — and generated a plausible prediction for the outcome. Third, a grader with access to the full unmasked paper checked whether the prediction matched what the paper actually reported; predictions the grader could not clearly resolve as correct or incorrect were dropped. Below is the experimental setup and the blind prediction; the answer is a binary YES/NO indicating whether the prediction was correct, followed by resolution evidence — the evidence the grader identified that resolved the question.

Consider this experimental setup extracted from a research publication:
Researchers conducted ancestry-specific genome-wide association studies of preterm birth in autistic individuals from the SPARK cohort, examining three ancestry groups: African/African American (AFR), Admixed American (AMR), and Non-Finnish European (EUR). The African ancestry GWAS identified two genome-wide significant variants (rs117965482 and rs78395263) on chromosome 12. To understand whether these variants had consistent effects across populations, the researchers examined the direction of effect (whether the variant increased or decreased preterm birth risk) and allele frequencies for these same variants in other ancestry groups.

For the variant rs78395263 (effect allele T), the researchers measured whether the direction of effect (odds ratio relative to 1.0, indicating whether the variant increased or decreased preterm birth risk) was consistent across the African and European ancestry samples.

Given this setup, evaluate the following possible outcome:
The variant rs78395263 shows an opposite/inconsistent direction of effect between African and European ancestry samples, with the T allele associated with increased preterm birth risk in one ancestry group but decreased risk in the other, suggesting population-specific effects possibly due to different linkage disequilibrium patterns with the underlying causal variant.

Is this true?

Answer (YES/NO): YES